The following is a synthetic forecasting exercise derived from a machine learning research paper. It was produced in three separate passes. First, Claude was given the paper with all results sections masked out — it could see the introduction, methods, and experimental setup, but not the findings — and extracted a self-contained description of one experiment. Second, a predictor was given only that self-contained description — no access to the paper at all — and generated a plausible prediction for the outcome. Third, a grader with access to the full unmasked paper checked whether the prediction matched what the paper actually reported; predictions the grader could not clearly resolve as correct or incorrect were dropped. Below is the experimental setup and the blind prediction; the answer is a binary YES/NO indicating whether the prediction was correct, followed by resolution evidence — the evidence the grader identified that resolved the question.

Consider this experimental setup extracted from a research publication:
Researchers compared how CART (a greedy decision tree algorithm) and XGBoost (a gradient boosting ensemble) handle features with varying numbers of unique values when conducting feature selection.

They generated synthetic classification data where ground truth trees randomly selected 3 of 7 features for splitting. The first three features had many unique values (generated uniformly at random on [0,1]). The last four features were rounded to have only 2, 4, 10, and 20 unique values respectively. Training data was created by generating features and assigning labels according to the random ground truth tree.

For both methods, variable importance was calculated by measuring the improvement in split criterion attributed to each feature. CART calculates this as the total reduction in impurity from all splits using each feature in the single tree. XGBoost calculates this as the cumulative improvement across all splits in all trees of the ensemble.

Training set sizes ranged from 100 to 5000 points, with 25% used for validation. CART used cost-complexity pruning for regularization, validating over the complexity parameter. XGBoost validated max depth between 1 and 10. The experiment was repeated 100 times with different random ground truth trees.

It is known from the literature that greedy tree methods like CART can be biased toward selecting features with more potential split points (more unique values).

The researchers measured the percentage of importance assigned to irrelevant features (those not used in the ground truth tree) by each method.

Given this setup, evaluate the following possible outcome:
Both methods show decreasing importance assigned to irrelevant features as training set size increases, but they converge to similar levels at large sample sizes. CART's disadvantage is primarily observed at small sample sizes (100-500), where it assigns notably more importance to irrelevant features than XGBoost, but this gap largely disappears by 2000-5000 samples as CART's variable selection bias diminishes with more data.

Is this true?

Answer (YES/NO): NO